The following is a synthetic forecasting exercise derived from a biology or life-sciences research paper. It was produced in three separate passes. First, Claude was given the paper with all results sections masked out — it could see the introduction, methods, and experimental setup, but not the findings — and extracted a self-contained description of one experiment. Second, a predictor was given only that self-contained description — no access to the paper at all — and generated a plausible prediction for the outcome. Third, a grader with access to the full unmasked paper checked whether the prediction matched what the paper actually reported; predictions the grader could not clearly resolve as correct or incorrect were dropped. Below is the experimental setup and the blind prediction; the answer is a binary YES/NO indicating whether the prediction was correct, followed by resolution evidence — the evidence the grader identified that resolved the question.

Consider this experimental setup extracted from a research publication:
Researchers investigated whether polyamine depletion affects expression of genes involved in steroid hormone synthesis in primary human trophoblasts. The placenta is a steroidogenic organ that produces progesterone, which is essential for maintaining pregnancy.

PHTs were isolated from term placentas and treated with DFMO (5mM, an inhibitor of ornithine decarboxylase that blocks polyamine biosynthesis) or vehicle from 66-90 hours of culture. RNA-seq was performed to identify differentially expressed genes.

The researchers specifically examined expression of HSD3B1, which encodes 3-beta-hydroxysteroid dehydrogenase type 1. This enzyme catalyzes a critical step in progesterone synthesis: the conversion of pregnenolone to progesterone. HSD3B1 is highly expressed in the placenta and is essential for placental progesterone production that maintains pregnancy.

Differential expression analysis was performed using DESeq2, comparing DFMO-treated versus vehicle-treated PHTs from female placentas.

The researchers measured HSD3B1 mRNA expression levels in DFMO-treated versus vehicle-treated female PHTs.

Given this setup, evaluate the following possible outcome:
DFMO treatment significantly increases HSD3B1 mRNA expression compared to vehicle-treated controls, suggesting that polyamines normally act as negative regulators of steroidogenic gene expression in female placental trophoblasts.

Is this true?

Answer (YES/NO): NO